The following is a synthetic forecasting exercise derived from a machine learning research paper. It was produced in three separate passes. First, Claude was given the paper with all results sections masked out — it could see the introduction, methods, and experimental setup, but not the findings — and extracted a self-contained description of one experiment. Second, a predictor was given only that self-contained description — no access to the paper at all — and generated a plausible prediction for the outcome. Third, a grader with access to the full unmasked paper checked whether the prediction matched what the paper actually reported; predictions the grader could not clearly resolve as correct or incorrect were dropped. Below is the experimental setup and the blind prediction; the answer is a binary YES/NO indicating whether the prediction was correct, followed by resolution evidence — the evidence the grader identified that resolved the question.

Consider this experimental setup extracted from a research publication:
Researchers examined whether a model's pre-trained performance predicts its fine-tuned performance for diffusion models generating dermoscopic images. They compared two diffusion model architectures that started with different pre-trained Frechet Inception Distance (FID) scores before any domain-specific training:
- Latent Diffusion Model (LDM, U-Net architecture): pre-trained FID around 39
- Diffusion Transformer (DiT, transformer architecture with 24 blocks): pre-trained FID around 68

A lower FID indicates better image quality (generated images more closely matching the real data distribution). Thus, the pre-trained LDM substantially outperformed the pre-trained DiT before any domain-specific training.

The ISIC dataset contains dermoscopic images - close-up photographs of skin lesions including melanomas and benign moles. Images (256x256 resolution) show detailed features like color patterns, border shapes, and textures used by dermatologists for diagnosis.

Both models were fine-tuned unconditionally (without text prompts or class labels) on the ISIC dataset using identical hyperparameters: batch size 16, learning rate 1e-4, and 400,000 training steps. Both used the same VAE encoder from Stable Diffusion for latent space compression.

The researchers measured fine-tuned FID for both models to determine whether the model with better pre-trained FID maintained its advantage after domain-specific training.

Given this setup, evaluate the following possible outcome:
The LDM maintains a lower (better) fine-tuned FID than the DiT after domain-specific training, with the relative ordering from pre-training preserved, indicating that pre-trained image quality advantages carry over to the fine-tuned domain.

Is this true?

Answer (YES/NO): NO